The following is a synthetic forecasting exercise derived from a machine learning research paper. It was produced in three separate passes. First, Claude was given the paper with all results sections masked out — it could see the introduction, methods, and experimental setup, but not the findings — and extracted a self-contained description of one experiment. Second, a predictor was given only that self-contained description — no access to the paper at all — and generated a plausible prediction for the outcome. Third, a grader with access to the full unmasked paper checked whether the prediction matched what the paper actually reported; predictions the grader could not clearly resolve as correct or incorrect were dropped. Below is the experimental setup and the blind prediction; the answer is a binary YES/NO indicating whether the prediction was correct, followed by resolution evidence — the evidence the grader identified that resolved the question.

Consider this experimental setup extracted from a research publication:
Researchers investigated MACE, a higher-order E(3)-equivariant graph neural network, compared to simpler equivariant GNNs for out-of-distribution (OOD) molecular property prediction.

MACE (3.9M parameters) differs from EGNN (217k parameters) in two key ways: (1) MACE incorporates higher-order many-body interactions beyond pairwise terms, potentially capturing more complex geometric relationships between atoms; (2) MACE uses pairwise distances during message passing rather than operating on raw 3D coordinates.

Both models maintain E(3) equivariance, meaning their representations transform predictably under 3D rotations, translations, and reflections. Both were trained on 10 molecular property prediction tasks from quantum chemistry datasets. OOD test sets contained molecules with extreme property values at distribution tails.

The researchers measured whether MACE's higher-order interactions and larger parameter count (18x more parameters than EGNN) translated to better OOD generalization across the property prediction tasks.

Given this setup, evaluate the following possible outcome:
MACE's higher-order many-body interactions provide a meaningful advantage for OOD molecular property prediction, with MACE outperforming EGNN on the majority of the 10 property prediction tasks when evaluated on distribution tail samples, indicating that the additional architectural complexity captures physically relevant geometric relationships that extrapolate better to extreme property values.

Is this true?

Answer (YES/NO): NO